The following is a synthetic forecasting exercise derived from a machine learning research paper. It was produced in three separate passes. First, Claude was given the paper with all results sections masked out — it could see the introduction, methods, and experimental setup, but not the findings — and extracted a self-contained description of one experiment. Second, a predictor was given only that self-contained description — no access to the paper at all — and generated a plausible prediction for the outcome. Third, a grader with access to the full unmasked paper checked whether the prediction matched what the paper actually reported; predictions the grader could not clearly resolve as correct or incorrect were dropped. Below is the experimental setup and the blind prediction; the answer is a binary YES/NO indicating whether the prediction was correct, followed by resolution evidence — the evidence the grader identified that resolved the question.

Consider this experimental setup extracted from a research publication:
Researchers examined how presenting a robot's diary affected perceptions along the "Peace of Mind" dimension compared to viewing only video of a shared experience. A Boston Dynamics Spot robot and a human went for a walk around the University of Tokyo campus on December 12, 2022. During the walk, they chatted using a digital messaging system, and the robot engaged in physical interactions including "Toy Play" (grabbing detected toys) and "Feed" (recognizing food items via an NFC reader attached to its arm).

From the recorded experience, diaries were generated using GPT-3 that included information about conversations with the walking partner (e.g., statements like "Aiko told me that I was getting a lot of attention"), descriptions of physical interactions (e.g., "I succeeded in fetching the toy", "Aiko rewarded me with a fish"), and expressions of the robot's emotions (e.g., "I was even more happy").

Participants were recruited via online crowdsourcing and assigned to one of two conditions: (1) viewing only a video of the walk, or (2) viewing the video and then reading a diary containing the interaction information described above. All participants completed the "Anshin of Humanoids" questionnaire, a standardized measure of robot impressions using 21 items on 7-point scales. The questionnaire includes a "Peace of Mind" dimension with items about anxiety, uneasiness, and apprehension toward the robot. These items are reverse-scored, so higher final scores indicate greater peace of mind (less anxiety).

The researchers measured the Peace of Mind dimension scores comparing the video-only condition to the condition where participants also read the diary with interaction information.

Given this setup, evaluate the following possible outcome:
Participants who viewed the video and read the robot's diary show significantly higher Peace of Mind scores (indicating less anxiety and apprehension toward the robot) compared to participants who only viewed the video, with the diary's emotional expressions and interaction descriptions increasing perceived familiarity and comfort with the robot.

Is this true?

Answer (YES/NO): NO